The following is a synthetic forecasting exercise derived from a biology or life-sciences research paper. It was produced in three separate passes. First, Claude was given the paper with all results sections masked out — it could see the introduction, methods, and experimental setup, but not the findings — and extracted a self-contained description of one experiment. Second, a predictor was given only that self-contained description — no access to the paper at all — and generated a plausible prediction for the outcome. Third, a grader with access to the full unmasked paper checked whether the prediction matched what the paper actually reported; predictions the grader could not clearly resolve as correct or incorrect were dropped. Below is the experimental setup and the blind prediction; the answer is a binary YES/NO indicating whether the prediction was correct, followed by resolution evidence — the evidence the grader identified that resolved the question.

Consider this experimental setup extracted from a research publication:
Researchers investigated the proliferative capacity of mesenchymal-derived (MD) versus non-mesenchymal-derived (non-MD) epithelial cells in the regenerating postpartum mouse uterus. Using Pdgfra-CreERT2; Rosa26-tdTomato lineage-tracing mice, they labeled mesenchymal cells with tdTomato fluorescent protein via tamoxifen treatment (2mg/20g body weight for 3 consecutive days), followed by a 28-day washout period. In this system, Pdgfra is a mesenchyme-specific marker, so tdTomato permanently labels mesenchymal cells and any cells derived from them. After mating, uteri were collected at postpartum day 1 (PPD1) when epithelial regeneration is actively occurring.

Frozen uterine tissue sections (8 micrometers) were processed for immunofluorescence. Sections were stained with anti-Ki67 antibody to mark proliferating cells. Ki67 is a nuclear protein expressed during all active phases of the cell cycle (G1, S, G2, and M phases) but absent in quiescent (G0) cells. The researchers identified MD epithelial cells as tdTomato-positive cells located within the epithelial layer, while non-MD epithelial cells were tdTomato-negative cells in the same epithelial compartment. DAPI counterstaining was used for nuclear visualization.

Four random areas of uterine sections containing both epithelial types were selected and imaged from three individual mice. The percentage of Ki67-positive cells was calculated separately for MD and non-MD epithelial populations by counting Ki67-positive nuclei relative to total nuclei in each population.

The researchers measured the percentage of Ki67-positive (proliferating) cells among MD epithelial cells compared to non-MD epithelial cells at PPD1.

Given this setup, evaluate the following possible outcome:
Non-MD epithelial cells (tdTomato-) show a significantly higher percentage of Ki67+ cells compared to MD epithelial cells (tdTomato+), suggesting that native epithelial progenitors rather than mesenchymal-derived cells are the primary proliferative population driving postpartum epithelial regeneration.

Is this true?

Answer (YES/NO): YES